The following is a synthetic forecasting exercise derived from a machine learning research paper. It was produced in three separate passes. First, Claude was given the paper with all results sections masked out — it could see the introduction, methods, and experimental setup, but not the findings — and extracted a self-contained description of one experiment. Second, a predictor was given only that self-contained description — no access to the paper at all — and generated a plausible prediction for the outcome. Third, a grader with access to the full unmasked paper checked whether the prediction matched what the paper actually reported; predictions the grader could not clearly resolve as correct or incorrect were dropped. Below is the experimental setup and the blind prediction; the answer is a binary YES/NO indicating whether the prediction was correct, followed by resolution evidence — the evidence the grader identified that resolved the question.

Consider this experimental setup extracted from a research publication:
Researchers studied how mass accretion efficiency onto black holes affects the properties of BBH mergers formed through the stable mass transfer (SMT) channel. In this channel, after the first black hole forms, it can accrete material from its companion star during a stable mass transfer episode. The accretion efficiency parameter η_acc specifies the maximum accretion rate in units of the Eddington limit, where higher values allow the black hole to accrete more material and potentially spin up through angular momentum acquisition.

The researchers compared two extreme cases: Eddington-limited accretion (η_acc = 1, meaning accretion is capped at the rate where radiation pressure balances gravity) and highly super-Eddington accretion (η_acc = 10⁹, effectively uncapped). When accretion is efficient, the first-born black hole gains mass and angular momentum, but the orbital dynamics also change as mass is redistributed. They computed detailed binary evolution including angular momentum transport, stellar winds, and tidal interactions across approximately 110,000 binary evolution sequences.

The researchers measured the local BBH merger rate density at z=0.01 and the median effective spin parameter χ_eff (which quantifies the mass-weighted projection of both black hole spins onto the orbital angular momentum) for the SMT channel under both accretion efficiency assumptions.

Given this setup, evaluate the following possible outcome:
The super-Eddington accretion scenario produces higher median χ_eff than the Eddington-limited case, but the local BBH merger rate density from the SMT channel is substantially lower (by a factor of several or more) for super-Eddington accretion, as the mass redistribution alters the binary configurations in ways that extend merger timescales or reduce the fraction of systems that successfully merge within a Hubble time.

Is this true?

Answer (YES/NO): YES